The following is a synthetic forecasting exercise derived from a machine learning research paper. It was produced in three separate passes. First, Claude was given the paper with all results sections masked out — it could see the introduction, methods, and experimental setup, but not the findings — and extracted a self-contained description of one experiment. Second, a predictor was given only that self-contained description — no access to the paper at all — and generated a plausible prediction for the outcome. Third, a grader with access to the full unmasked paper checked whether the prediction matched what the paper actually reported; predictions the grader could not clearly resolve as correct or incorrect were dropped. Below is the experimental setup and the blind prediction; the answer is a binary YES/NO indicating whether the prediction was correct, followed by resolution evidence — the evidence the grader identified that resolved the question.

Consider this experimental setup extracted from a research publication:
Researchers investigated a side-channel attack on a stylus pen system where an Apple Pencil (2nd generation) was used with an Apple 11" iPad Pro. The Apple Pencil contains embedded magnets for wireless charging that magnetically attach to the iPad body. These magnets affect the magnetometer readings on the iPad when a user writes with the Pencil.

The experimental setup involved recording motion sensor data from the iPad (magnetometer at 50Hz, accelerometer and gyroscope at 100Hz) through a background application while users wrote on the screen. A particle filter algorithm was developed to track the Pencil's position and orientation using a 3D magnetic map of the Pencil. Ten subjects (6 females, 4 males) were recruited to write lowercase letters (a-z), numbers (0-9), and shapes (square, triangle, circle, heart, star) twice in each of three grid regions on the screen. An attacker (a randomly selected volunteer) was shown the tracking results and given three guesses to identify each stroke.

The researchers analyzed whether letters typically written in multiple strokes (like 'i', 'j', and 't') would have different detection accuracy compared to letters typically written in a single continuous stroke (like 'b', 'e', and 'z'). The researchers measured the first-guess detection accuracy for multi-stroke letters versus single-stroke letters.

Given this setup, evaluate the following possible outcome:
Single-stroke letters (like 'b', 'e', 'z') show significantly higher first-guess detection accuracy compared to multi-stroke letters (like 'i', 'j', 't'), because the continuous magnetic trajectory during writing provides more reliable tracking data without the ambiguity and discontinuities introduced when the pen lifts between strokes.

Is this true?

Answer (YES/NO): YES